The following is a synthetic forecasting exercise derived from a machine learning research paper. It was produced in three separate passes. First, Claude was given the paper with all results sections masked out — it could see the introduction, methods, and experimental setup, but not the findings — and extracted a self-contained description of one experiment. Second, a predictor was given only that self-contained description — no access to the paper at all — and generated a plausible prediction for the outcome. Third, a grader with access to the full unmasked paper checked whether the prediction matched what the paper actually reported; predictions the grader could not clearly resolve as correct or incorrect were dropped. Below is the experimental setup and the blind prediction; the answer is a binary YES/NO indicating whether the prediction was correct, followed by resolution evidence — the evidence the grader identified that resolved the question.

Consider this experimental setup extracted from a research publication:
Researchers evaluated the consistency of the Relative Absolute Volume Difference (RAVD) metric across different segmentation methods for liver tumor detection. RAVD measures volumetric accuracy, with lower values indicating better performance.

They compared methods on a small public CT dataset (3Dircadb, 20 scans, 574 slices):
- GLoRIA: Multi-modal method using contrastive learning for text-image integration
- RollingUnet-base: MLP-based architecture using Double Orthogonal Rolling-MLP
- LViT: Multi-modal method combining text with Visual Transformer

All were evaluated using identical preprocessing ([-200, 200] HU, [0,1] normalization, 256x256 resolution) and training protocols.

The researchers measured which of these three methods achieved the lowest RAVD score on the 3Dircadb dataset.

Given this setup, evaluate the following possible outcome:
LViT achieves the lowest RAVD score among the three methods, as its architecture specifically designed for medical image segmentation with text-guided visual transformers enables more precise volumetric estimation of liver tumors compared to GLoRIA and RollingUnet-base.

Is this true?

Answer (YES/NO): NO